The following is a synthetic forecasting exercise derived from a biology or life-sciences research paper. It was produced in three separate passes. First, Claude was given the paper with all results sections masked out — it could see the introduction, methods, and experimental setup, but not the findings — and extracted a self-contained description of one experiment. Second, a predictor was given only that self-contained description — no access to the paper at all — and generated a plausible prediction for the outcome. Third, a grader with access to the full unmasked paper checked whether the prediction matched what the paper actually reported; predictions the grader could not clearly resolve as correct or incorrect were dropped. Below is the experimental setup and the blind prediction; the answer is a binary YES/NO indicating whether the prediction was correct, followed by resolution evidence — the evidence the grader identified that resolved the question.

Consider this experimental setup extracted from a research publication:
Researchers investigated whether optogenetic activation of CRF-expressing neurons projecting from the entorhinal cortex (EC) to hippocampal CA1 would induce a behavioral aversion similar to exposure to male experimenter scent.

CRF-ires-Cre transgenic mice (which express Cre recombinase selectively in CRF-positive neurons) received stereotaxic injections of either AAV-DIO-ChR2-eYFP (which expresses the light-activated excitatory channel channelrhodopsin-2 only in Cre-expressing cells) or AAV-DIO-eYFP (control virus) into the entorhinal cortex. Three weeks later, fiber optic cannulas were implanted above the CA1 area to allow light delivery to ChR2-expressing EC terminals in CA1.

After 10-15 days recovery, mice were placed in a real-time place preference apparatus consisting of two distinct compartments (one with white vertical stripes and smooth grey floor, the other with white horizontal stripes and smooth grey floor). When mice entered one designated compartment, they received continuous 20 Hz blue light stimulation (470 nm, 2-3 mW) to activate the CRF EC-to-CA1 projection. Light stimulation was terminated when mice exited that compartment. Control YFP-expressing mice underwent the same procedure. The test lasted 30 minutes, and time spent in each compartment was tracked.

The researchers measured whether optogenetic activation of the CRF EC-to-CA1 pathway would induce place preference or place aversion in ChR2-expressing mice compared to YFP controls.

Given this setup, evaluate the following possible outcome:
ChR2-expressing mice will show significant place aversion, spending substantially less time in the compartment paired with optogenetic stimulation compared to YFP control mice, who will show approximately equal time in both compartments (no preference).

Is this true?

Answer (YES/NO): YES